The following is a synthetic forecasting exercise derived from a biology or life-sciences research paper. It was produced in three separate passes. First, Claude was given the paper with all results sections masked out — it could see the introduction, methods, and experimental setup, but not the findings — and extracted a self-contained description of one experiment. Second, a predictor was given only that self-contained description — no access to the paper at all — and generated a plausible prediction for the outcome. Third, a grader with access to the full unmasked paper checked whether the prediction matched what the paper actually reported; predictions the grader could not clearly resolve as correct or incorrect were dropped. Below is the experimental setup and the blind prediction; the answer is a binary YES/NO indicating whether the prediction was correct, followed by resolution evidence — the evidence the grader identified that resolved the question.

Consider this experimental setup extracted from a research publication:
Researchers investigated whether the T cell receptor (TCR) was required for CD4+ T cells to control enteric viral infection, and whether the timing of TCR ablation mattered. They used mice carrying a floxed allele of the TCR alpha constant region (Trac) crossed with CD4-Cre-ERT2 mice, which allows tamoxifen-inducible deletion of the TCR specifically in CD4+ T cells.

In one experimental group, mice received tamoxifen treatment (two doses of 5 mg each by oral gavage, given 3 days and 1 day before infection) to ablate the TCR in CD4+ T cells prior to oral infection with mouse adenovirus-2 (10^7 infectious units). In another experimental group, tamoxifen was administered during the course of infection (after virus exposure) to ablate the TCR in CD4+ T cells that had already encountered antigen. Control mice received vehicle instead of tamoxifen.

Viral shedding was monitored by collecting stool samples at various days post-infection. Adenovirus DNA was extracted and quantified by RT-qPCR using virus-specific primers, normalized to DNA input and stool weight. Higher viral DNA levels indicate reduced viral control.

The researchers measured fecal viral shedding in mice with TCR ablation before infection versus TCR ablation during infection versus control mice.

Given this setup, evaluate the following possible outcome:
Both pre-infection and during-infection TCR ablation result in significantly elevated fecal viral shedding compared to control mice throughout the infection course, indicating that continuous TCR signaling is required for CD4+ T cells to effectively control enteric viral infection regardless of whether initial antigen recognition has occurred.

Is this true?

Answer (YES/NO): NO